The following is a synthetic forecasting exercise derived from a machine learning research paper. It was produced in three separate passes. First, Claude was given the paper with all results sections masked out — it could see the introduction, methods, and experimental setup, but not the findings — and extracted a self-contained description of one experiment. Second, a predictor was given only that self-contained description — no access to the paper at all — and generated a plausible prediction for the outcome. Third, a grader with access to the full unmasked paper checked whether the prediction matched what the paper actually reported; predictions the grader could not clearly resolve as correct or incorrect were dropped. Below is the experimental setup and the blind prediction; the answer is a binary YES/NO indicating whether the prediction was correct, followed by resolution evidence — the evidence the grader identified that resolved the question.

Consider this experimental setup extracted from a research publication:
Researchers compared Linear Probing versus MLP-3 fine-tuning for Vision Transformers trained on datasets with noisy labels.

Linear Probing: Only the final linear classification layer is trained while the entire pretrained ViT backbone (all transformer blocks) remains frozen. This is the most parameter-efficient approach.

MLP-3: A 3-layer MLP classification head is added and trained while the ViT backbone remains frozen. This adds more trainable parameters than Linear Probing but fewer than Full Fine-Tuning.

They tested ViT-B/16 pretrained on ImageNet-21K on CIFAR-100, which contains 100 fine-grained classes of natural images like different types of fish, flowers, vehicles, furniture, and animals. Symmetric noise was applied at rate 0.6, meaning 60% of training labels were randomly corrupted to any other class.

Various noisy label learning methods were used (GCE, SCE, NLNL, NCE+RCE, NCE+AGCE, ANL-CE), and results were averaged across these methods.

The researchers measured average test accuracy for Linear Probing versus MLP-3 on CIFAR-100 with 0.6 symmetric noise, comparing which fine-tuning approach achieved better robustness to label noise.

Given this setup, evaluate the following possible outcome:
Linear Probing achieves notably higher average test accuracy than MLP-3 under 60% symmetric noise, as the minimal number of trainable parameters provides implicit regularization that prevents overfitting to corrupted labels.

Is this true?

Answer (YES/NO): NO